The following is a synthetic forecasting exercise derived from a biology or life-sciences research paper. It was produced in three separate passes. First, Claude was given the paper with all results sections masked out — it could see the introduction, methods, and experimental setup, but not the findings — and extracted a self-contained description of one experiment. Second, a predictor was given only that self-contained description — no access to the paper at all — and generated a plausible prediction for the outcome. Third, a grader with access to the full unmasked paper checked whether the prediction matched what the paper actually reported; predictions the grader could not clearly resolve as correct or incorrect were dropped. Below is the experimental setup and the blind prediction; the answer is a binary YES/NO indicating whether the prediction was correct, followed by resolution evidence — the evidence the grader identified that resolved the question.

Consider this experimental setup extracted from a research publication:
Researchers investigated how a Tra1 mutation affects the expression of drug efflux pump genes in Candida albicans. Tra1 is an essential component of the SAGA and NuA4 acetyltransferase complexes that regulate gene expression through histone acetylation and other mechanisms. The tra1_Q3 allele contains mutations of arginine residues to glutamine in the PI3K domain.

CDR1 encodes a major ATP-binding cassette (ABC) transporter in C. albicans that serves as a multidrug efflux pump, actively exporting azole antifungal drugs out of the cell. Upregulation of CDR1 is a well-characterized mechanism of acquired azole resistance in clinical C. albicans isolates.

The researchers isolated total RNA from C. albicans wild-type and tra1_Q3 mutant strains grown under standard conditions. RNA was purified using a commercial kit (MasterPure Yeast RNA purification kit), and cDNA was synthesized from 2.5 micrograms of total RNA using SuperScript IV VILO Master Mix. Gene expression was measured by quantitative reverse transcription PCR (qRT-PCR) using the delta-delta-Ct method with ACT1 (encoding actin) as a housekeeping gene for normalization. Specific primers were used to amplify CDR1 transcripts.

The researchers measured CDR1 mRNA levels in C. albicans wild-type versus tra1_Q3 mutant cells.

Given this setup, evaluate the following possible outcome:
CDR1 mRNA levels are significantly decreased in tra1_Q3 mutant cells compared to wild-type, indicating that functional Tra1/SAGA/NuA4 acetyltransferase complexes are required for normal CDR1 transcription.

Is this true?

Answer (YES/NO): NO